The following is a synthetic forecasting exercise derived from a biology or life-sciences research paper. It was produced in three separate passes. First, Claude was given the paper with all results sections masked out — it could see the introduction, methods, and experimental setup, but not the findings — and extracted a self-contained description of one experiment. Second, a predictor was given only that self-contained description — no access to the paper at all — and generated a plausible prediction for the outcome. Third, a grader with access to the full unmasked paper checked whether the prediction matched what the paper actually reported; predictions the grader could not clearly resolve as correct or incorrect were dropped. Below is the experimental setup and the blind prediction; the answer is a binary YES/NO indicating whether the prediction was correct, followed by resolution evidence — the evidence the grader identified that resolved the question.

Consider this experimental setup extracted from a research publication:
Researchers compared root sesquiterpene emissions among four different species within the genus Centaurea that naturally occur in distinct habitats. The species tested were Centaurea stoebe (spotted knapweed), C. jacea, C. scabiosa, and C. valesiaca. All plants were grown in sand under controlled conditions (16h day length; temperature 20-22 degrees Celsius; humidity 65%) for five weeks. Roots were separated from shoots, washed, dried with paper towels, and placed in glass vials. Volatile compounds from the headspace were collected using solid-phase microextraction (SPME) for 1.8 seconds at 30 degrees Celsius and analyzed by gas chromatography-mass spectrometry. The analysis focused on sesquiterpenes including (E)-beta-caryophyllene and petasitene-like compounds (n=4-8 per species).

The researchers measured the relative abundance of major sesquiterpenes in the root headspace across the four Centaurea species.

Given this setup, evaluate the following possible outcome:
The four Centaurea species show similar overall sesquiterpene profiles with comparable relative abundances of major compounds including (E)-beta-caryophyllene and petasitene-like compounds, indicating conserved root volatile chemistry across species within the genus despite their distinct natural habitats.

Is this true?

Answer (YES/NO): NO